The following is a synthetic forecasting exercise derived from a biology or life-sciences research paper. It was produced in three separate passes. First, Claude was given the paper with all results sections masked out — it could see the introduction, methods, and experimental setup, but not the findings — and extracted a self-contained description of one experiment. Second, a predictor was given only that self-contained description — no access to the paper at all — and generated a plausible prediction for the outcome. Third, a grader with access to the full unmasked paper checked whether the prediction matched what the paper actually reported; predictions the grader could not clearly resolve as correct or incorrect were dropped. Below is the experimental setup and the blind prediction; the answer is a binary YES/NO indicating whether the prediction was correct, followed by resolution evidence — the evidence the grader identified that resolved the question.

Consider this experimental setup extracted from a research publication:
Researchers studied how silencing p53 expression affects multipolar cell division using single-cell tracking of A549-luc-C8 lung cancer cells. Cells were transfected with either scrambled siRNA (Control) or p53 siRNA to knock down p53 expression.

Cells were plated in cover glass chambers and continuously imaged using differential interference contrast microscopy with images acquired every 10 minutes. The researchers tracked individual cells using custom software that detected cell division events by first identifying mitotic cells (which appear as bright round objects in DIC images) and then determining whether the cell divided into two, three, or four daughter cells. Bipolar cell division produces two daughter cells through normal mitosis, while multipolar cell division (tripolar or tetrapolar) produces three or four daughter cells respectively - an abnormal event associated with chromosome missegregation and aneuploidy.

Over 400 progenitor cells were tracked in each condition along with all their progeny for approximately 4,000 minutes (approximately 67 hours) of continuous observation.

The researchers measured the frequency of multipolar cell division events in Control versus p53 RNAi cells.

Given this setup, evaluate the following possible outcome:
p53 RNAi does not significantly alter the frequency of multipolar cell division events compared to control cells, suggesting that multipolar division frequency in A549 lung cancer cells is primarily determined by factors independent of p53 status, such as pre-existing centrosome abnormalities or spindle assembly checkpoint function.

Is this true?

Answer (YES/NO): NO